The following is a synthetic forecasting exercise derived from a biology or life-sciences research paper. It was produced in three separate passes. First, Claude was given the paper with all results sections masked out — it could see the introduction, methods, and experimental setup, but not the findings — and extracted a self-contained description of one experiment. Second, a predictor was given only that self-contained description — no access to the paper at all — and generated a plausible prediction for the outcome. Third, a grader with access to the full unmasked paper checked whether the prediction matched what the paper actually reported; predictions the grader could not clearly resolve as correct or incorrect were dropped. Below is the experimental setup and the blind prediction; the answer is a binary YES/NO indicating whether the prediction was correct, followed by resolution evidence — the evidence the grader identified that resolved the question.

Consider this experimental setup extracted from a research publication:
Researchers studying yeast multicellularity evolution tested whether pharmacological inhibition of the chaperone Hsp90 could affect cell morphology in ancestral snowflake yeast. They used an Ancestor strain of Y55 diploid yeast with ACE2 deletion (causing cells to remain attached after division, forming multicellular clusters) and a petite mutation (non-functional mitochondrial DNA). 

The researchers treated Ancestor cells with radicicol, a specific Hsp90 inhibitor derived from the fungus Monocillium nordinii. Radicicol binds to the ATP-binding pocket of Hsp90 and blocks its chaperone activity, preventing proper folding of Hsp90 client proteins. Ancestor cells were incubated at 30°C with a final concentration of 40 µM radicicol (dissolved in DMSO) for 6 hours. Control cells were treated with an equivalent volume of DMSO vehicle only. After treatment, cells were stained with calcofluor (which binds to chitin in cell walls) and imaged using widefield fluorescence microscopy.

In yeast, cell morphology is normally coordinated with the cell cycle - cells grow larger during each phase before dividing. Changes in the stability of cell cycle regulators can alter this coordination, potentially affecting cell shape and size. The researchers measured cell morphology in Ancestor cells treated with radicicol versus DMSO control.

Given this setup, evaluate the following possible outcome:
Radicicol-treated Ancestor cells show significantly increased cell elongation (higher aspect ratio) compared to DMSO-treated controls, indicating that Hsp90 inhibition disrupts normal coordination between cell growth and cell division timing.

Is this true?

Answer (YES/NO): YES